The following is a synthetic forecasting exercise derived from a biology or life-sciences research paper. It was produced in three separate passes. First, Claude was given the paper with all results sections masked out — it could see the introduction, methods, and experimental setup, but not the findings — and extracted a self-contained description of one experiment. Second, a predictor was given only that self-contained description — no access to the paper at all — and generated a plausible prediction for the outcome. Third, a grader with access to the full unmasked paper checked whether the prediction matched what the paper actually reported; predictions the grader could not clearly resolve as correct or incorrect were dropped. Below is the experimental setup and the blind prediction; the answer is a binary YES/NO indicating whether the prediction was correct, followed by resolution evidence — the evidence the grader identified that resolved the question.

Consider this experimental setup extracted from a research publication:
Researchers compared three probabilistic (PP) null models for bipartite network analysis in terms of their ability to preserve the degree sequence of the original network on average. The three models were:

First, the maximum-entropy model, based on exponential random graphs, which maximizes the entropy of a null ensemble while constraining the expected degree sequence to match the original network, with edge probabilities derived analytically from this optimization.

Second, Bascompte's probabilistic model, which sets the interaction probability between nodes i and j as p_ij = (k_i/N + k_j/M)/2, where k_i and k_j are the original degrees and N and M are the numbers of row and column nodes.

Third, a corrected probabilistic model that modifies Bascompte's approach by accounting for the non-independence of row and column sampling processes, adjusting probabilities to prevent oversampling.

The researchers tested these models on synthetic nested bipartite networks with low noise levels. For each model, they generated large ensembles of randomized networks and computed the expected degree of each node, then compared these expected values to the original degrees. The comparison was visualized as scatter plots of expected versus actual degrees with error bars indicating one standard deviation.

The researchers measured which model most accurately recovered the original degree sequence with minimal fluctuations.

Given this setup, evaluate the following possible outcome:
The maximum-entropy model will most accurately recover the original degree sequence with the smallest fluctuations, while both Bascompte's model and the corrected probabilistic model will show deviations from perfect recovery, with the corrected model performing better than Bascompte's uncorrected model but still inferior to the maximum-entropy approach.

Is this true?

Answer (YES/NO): YES